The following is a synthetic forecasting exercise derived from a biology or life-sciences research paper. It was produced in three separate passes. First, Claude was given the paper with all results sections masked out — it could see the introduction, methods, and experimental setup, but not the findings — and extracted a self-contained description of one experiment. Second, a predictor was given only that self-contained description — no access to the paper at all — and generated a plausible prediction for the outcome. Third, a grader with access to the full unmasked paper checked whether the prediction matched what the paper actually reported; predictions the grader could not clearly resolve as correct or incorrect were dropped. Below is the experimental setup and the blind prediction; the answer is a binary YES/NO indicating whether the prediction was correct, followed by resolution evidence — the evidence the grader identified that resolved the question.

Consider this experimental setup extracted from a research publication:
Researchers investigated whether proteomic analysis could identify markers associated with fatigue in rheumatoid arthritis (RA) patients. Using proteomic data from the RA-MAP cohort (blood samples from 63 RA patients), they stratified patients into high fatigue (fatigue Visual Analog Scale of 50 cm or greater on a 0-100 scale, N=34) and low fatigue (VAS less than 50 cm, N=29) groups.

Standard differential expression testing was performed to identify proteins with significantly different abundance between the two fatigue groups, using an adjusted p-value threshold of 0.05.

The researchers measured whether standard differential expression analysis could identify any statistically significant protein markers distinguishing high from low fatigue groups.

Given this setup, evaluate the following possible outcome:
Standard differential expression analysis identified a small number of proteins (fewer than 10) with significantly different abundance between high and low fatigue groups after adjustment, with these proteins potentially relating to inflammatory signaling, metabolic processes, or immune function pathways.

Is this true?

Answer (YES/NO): NO